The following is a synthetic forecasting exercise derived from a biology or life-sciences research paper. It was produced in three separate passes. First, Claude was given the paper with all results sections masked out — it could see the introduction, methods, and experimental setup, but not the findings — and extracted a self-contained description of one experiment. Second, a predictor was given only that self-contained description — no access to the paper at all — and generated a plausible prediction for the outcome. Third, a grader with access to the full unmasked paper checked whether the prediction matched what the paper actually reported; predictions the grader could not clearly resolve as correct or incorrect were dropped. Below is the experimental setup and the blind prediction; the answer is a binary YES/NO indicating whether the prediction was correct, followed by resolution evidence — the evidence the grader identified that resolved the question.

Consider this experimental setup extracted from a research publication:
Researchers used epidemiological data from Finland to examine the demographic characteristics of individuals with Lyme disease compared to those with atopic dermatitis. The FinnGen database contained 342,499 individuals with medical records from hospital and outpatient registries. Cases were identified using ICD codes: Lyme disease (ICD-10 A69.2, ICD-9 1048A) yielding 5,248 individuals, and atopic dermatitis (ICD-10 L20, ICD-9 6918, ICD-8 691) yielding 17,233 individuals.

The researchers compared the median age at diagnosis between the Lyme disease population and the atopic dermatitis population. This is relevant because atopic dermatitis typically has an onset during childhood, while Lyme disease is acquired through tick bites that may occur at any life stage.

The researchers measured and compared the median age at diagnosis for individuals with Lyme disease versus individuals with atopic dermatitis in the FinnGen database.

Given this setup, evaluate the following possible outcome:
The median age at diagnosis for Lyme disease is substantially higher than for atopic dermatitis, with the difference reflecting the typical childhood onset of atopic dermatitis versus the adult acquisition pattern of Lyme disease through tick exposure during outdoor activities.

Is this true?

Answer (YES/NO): YES